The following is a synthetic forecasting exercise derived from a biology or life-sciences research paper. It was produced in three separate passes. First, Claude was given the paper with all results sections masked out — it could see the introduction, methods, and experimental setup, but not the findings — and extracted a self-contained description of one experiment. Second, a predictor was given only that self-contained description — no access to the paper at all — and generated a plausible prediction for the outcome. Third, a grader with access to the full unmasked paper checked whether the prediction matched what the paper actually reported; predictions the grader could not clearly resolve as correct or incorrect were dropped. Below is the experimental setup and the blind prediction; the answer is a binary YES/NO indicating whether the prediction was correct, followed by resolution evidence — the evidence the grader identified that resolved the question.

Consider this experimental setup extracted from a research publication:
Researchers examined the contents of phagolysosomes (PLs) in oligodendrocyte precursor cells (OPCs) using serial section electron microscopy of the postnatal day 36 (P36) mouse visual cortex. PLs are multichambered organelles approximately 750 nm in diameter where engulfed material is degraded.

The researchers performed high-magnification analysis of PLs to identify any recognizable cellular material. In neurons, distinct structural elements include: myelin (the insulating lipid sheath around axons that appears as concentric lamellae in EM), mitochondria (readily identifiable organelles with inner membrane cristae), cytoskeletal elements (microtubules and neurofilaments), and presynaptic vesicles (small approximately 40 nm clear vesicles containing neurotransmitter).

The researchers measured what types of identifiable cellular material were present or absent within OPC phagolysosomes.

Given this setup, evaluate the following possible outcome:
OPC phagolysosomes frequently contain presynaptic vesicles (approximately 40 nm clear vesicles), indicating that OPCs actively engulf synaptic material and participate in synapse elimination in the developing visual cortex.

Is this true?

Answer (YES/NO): YES